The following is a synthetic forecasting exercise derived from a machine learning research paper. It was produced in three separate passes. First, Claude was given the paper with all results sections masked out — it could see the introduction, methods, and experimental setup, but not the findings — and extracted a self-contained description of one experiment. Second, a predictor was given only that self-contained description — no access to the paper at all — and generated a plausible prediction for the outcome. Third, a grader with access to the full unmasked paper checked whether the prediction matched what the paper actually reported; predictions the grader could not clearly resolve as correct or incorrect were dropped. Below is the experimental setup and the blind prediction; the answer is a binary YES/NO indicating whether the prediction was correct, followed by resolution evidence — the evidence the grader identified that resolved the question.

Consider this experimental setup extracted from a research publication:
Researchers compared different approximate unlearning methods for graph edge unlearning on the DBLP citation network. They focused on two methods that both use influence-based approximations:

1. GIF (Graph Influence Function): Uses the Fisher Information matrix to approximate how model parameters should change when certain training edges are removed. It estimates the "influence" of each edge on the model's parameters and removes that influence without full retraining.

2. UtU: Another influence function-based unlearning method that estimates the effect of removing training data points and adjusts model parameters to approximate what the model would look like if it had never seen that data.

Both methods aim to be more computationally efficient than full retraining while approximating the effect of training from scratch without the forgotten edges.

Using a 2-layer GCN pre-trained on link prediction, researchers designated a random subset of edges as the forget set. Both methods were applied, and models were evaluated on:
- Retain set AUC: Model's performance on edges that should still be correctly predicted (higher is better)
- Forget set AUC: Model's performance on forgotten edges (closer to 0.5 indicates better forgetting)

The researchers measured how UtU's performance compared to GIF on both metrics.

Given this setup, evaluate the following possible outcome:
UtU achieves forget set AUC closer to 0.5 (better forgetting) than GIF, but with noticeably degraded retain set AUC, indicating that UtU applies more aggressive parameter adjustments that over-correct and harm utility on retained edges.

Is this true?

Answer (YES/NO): NO